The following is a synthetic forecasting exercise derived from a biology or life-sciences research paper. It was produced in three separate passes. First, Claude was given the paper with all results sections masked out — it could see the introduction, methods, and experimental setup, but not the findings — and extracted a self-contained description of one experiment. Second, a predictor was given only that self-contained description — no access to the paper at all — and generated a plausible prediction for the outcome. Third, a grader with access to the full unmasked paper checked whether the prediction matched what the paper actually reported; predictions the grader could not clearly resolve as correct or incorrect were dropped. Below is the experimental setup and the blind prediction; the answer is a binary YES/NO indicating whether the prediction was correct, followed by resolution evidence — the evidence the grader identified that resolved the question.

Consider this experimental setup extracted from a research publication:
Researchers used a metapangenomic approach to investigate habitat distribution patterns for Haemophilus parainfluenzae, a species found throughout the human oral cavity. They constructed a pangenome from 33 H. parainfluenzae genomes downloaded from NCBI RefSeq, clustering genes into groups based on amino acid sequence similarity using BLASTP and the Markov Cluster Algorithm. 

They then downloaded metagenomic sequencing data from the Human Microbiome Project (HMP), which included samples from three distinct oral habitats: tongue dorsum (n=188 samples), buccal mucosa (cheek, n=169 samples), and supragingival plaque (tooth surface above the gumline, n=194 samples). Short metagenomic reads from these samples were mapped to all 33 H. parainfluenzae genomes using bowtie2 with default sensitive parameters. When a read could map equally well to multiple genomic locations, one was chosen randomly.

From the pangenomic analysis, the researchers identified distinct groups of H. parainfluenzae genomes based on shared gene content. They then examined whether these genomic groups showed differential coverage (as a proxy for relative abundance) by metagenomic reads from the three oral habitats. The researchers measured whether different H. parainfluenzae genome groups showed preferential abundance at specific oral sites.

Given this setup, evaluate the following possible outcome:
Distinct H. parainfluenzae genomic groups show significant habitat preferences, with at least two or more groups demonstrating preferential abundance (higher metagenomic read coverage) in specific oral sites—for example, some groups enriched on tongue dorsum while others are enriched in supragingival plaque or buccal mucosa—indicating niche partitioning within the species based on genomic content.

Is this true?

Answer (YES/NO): YES